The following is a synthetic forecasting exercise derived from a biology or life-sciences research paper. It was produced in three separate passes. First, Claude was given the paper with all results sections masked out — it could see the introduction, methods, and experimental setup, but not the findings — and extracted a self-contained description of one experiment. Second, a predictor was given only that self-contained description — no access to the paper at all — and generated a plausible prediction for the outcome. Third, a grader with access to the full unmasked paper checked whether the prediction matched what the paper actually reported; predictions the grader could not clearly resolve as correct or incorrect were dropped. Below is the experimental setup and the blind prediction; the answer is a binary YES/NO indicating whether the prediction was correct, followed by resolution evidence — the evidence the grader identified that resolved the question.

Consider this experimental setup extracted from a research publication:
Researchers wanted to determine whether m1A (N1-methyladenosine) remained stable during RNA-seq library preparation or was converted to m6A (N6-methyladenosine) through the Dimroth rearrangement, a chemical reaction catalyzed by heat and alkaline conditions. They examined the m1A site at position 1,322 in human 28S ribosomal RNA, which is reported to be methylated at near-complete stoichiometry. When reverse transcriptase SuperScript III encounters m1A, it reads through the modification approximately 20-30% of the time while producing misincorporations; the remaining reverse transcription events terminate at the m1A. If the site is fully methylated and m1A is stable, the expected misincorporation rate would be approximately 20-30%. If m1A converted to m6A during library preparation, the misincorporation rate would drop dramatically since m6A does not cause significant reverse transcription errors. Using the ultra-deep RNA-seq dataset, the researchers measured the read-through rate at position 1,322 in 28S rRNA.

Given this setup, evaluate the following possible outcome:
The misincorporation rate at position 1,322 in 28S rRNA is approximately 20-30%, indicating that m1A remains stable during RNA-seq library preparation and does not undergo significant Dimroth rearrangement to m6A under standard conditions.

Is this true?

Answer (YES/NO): NO